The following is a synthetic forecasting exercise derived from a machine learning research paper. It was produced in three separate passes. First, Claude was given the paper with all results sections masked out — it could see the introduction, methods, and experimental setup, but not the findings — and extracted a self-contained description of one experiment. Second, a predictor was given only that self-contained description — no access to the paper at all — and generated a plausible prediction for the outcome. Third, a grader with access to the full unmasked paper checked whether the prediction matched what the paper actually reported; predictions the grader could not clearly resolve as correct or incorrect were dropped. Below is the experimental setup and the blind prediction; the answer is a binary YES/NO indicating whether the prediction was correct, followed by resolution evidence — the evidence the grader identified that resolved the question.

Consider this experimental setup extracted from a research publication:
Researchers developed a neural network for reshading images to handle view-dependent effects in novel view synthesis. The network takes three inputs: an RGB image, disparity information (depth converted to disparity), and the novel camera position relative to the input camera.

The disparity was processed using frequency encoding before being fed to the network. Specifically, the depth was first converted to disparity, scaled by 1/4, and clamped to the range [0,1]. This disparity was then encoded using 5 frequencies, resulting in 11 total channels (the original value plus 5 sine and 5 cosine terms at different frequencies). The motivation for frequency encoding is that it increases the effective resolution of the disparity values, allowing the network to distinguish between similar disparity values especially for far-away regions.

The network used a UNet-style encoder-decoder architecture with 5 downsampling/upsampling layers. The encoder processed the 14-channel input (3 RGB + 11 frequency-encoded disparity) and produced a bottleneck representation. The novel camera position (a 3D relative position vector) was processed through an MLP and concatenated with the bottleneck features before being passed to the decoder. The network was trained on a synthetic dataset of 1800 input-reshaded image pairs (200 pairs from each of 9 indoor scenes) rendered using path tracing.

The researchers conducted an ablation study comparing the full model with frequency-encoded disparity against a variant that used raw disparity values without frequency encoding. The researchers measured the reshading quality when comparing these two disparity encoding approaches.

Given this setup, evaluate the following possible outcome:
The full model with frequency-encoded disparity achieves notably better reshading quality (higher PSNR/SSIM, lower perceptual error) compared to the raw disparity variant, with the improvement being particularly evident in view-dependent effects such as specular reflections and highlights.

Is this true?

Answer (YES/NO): NO